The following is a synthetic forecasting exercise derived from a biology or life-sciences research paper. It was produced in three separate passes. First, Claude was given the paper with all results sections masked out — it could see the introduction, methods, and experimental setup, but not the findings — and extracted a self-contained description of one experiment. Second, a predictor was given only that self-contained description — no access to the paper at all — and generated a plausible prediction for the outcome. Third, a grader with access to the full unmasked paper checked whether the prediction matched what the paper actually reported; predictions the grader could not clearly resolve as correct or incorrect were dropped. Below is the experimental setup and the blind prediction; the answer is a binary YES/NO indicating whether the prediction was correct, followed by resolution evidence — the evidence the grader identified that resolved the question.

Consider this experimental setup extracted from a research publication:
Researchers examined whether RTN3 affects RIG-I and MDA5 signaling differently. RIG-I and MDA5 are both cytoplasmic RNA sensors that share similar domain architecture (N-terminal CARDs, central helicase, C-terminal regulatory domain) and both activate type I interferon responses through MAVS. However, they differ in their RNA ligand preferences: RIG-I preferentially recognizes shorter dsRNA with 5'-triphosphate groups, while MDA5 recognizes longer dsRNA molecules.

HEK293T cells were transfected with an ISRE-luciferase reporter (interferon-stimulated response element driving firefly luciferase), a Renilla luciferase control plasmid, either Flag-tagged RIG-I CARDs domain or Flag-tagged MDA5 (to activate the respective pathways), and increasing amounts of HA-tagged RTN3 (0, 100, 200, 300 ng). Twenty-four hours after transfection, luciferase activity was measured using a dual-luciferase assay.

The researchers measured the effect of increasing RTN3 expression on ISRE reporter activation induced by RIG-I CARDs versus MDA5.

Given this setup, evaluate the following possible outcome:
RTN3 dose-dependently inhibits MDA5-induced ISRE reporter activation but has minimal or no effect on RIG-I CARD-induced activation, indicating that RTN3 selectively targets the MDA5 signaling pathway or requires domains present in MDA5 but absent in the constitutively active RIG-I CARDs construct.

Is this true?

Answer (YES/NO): NO